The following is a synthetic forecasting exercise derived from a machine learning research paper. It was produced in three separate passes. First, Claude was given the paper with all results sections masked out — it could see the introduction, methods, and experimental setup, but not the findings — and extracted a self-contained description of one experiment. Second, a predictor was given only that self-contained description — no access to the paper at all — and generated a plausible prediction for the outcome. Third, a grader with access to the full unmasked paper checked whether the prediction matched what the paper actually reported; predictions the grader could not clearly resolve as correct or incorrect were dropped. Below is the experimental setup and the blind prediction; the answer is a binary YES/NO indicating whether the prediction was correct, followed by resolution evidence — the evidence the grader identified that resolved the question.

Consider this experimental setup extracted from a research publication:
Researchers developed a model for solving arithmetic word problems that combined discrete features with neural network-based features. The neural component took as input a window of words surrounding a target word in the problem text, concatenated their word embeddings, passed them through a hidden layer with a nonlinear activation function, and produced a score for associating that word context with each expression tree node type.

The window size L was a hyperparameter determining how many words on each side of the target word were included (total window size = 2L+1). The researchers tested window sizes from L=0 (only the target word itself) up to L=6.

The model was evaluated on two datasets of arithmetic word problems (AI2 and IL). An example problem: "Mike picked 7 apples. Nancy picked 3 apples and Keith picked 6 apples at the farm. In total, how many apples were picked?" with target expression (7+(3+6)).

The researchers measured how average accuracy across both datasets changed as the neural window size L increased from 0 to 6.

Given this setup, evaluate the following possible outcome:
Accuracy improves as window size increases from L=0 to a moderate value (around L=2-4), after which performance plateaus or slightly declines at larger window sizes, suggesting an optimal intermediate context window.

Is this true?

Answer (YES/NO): NO